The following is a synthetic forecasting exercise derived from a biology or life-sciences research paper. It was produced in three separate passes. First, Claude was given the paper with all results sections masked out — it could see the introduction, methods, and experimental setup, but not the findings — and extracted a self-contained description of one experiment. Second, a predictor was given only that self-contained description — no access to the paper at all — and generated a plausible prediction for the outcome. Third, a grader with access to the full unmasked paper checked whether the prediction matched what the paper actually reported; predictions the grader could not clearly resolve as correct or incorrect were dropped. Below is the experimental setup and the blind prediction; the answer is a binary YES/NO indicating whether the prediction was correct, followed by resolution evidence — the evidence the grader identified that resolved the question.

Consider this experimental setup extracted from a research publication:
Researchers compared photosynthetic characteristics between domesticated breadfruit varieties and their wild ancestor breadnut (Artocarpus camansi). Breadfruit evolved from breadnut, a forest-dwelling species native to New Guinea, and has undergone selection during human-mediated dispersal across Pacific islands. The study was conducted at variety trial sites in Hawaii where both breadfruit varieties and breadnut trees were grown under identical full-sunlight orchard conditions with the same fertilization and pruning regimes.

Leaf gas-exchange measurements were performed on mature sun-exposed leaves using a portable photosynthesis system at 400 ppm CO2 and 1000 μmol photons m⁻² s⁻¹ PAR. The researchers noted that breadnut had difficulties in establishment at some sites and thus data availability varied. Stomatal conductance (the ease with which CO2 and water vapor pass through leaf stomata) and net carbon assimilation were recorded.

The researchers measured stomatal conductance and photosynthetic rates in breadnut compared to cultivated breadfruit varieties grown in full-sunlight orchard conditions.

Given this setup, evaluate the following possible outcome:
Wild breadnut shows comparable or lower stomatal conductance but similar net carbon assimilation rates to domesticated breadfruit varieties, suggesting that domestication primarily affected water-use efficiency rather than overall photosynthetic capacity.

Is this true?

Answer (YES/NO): NO